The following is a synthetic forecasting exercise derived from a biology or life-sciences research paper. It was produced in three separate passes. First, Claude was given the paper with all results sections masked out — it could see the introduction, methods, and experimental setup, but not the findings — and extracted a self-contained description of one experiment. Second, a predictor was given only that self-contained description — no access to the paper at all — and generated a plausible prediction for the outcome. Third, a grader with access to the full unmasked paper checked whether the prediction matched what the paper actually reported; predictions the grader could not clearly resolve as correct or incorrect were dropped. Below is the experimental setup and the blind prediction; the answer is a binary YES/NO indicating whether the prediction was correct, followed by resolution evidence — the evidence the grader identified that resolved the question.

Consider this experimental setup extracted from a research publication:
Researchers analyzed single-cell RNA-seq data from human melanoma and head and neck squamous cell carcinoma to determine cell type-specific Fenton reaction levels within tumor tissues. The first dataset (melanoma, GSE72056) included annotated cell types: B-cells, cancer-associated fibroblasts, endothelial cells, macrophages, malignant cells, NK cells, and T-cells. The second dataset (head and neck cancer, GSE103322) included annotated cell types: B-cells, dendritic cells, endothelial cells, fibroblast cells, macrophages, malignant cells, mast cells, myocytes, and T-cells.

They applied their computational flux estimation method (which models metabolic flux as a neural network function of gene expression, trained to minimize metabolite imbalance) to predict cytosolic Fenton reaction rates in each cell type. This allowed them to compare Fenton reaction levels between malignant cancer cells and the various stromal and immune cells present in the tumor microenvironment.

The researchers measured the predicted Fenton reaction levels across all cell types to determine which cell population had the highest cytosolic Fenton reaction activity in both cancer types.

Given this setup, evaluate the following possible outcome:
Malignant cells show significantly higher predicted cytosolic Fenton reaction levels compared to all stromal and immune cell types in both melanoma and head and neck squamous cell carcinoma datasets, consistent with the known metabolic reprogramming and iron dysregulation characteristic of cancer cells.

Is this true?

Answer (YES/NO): YES